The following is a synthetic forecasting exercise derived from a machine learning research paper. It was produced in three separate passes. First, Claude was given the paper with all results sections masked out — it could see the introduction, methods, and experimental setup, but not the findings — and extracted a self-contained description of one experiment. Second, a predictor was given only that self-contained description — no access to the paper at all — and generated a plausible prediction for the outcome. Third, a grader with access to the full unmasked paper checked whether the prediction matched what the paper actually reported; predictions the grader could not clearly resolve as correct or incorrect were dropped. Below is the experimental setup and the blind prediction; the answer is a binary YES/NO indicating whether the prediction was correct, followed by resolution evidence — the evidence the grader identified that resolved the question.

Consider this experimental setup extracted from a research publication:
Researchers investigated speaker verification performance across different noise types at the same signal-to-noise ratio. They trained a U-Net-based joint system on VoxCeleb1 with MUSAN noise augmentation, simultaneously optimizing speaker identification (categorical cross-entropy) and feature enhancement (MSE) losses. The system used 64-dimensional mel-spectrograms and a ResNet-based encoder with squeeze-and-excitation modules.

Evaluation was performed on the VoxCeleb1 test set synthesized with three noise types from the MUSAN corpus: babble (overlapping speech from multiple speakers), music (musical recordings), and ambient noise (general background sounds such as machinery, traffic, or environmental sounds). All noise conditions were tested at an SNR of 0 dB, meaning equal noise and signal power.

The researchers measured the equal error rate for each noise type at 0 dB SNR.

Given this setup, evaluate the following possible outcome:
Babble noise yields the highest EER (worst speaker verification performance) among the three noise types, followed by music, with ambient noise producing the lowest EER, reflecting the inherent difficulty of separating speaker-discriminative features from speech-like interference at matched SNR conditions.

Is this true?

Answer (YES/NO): YES